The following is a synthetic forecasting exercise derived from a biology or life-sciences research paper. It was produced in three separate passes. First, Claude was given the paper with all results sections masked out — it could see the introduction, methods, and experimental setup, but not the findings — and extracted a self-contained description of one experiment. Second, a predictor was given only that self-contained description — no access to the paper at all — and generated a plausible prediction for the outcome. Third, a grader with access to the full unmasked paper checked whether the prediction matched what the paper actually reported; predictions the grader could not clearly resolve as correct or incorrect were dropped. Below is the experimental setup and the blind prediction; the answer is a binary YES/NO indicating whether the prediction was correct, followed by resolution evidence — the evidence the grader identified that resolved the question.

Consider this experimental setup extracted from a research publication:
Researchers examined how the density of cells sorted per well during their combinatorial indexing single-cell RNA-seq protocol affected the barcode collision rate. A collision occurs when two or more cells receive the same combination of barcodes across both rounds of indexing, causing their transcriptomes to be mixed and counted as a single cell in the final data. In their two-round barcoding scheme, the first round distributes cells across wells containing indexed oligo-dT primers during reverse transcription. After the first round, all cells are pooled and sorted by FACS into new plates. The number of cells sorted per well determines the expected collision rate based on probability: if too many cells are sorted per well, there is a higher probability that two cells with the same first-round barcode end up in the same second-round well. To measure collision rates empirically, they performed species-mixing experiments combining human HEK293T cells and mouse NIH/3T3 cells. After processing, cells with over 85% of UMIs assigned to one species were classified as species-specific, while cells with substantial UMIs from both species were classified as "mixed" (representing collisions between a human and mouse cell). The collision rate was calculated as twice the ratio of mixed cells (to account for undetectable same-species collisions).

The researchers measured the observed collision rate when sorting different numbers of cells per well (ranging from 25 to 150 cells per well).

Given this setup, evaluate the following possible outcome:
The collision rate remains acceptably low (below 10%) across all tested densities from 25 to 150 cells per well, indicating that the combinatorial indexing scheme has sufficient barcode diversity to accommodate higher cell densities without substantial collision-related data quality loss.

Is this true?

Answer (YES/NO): NO